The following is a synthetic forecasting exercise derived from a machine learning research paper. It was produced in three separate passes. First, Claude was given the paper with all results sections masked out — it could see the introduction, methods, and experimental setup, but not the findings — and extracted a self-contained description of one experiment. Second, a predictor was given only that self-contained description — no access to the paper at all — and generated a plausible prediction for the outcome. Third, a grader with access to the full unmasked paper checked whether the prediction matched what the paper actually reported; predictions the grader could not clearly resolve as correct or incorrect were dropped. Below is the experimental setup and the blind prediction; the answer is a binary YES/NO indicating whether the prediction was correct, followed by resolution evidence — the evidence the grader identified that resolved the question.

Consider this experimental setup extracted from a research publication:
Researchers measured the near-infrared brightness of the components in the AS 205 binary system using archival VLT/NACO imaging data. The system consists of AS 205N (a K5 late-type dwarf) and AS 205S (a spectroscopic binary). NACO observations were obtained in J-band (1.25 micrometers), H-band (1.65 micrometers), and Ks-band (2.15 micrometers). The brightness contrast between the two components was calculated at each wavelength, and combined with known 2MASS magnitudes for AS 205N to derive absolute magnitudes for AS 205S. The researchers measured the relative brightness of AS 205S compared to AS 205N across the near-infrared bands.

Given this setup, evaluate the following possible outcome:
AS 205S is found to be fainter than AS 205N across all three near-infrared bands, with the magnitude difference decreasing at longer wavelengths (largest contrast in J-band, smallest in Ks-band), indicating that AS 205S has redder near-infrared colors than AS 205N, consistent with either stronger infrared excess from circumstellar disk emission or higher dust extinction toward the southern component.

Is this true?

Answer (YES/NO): YES